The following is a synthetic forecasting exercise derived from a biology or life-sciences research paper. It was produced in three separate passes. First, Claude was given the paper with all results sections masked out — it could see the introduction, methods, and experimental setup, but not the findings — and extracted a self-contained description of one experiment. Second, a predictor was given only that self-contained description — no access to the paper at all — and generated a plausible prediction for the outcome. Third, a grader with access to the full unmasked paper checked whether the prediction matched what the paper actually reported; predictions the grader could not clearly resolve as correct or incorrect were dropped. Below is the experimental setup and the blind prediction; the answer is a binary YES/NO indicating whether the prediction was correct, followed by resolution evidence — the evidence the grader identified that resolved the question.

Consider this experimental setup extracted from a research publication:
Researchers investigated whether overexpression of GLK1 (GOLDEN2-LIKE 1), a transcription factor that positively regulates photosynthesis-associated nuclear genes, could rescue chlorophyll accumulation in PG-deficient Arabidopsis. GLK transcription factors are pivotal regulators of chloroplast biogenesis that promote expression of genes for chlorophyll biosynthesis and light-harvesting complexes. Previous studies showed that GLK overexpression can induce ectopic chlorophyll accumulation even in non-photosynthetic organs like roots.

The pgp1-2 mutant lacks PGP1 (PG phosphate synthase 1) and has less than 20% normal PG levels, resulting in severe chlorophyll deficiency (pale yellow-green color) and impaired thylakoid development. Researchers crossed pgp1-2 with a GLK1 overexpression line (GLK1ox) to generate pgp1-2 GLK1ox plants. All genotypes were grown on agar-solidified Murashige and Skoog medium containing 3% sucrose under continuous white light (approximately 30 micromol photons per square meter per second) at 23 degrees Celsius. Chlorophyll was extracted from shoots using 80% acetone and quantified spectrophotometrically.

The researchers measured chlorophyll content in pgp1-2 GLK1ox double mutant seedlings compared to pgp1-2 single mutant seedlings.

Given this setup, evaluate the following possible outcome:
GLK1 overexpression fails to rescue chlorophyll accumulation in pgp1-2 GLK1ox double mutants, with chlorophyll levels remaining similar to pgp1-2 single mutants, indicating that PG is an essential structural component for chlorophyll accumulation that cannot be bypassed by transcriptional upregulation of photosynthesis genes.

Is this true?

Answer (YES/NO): NO